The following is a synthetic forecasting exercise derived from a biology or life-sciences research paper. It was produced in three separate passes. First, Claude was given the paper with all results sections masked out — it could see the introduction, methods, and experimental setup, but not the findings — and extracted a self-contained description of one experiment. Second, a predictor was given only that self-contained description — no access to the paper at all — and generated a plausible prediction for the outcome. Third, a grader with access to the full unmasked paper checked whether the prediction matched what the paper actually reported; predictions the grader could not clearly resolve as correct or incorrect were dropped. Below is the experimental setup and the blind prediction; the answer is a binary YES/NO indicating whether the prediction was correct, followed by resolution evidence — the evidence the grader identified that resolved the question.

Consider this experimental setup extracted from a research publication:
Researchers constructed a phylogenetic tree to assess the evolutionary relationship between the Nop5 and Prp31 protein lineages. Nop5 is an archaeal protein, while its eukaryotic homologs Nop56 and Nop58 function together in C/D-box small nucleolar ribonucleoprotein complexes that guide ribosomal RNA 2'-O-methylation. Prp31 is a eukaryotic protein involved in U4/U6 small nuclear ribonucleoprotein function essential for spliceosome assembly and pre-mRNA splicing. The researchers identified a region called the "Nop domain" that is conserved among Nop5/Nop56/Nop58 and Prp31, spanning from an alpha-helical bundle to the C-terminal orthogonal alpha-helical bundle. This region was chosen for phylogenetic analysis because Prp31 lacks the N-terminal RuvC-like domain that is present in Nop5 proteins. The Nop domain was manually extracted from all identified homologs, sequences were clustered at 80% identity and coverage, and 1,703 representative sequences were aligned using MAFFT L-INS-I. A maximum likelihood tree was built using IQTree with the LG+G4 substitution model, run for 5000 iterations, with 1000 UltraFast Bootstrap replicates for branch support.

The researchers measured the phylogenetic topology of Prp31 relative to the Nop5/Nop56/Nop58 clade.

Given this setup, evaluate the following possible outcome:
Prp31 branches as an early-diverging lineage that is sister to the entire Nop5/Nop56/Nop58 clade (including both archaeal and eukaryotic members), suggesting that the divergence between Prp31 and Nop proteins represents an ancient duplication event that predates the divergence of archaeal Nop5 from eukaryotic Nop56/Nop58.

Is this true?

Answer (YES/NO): NO